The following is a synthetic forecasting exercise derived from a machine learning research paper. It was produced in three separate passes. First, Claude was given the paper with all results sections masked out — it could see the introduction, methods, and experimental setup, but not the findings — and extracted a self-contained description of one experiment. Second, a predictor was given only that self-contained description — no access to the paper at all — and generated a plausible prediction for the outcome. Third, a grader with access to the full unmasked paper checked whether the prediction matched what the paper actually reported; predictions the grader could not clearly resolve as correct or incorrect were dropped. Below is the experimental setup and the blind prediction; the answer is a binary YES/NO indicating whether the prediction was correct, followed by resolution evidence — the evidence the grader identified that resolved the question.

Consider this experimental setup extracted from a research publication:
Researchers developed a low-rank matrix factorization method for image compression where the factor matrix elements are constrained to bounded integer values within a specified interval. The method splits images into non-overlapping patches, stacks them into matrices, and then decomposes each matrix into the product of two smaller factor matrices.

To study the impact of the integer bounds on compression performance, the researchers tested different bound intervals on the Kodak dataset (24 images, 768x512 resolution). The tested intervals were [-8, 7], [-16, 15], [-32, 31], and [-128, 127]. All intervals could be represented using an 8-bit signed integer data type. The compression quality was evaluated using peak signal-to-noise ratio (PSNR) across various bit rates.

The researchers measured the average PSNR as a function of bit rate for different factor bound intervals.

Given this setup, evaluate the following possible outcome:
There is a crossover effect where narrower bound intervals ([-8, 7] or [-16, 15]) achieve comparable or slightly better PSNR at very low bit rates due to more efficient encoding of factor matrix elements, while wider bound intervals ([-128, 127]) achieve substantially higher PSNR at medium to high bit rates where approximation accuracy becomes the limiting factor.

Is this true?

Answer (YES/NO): NO